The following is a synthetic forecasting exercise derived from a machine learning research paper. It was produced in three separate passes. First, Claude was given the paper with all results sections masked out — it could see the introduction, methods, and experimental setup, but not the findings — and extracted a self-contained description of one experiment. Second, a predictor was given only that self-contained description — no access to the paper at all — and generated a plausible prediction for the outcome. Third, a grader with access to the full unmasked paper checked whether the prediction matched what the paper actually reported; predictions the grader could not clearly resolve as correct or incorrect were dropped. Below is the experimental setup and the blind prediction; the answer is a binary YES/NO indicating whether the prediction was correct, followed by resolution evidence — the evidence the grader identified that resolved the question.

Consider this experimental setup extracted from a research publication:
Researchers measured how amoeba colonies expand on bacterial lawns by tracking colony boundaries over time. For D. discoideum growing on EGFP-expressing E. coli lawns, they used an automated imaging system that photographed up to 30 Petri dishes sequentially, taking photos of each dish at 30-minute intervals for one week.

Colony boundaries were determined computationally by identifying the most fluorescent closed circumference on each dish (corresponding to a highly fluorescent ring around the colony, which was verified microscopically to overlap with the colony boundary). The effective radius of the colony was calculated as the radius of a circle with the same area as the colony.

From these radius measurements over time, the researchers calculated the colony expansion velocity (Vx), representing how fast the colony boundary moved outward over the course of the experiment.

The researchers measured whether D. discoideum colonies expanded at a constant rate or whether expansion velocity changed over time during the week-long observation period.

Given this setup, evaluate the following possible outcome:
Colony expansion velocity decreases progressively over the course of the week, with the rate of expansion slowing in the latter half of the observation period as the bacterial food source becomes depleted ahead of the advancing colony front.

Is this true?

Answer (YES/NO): NO